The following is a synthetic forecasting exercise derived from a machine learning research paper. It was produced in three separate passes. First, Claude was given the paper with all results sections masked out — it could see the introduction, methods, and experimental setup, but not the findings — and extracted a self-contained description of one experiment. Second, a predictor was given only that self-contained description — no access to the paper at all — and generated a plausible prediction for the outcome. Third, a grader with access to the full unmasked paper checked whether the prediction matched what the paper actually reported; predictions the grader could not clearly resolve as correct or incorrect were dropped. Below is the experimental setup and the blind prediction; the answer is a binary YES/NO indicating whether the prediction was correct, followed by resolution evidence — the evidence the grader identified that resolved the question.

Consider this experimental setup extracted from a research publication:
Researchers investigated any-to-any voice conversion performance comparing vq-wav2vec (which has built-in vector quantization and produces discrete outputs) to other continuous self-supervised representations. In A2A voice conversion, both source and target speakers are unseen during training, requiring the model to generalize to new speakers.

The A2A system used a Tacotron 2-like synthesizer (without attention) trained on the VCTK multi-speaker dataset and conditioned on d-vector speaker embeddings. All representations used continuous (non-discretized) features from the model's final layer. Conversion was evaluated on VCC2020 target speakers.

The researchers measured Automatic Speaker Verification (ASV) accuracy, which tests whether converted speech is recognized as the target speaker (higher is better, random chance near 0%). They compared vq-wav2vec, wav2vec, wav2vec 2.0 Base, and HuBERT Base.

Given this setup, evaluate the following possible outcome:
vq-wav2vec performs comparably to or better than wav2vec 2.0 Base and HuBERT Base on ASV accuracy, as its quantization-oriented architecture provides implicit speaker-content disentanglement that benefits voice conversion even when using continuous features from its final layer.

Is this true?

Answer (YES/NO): YES